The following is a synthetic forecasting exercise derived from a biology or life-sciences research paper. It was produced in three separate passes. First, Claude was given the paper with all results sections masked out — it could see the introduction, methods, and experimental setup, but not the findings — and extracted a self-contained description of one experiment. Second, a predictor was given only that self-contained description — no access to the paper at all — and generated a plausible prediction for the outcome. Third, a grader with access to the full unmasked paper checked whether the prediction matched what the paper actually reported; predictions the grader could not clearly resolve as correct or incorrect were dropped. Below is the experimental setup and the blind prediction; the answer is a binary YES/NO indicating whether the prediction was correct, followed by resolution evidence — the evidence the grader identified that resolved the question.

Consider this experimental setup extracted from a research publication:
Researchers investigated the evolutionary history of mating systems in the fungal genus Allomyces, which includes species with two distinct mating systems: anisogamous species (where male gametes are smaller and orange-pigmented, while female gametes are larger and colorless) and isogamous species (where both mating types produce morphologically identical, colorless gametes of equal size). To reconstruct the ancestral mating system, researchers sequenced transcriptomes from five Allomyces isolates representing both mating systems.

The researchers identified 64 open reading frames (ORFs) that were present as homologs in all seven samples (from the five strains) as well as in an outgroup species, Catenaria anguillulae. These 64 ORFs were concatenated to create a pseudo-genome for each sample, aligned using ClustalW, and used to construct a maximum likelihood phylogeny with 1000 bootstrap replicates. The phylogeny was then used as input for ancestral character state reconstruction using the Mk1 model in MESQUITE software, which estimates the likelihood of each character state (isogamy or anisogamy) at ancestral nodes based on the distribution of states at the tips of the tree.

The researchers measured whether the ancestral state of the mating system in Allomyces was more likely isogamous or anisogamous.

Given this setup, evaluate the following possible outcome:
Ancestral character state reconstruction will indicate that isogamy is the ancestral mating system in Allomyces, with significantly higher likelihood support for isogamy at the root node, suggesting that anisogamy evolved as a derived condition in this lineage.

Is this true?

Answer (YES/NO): YES